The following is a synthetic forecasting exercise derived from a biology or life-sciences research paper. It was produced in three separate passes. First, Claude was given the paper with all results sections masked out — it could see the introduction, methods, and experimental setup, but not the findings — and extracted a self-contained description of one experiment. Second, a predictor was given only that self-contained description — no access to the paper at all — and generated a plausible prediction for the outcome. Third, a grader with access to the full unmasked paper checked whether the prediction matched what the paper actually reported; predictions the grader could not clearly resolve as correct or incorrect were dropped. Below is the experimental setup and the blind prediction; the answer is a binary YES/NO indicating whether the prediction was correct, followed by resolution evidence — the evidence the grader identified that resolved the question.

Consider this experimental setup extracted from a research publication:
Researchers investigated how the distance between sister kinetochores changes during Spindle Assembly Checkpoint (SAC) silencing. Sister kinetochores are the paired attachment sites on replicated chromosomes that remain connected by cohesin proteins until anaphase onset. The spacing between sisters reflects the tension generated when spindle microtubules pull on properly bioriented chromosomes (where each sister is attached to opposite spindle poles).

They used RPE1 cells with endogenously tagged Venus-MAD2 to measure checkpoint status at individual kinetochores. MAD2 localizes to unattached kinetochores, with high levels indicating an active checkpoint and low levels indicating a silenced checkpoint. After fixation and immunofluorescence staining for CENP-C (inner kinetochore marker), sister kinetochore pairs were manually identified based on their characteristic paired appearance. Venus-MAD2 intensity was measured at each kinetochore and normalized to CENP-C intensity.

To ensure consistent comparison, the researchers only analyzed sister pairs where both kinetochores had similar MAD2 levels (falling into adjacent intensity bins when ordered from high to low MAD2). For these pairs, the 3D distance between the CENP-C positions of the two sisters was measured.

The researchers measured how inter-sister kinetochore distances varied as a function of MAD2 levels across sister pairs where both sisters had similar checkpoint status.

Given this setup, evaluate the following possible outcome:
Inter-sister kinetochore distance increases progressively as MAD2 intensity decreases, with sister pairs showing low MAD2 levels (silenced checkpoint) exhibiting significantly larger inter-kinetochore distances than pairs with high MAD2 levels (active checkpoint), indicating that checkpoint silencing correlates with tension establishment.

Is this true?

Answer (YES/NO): NO